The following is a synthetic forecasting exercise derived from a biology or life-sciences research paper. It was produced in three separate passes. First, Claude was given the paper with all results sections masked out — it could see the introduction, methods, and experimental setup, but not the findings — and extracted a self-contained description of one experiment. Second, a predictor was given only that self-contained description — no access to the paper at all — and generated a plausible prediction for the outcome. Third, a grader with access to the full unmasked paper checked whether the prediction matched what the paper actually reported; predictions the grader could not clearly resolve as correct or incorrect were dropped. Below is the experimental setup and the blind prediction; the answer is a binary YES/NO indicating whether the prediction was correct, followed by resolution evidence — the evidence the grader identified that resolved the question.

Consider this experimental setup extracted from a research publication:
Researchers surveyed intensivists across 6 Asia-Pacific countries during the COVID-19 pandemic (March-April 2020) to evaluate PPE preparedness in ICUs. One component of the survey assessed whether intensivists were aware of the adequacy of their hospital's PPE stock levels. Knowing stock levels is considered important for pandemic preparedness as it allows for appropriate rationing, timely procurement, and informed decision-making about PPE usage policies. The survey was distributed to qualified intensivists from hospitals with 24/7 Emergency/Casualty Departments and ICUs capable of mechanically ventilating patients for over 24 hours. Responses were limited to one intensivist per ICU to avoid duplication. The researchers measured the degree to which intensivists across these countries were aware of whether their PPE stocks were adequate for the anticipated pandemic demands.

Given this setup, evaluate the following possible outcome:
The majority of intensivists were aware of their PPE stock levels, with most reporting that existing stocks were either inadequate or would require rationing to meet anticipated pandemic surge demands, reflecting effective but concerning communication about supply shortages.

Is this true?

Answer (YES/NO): NO